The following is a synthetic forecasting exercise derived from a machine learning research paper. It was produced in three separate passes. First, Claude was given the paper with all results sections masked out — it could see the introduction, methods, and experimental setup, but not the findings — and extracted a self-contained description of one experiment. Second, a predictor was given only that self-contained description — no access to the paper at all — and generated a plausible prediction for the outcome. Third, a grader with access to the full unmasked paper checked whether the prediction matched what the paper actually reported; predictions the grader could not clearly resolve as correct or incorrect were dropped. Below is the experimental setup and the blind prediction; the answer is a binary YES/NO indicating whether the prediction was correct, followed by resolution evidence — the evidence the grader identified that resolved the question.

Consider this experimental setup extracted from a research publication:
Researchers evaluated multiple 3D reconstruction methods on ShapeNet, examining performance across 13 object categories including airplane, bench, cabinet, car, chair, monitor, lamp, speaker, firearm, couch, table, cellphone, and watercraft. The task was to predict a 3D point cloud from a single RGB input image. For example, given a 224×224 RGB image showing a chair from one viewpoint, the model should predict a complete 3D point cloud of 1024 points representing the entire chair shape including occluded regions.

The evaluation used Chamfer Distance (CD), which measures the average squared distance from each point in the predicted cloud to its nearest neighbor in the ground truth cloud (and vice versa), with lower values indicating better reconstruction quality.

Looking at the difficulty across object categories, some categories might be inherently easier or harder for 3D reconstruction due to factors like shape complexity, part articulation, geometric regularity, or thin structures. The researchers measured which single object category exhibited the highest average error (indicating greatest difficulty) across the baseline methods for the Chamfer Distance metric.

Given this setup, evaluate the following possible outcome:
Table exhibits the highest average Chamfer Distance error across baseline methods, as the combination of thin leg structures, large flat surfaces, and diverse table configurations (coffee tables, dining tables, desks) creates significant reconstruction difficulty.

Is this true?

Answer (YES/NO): NO